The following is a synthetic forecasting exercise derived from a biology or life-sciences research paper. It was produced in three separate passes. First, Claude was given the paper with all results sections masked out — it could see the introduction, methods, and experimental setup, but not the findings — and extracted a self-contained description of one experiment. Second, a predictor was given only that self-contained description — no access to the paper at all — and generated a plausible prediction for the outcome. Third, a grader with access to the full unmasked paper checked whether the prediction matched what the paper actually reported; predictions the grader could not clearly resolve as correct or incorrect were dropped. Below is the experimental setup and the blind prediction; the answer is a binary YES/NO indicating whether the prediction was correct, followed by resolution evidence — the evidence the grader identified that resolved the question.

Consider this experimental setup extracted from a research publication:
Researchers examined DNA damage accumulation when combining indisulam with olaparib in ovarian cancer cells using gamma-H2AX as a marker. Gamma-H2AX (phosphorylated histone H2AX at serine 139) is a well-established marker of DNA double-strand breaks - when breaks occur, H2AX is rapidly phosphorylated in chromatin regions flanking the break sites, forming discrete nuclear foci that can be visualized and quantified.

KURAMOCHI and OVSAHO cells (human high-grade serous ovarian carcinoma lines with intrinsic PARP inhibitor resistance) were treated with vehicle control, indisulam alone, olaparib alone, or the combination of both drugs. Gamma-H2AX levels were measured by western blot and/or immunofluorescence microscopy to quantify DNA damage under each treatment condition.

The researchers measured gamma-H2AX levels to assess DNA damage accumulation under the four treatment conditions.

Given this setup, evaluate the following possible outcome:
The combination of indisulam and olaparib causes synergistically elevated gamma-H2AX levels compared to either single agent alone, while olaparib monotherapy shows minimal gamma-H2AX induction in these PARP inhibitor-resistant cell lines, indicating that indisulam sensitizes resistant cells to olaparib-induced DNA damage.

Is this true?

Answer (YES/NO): YES